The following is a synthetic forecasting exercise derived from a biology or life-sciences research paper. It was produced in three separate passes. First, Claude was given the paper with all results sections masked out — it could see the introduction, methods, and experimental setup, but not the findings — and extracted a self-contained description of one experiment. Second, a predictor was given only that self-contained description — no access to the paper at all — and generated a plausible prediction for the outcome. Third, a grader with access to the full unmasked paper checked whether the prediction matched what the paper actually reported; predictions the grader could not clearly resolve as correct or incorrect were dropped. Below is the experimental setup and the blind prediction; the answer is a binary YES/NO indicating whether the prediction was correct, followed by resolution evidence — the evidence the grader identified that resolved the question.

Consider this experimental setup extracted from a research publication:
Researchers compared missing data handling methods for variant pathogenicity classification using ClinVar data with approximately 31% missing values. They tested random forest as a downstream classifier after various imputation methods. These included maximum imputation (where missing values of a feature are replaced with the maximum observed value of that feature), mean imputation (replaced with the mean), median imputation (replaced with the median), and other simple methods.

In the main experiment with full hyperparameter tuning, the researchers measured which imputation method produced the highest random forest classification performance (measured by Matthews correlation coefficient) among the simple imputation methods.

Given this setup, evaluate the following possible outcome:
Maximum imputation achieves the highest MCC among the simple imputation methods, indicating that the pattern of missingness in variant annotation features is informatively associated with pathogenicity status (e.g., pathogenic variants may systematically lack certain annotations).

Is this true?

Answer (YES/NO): NO